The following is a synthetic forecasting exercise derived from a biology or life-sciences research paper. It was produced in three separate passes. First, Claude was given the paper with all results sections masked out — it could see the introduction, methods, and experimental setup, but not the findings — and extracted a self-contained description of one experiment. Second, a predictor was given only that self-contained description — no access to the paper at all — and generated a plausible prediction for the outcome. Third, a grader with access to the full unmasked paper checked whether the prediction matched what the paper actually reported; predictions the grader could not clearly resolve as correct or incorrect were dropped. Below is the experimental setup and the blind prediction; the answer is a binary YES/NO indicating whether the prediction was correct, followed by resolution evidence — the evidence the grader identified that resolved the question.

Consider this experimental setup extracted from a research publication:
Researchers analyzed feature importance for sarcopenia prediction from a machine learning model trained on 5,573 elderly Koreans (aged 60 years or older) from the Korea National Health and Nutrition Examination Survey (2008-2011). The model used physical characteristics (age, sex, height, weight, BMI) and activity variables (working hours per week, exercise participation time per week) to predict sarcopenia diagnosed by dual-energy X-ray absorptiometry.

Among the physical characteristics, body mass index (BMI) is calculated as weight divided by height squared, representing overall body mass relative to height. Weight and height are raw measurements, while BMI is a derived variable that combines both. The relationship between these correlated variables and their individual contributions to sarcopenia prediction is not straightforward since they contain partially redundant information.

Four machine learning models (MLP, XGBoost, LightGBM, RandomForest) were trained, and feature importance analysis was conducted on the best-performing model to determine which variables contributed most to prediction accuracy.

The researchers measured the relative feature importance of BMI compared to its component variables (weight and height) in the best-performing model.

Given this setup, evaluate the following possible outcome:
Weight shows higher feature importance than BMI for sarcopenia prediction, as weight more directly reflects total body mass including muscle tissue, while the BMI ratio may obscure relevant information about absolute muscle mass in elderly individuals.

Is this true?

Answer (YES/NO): NO